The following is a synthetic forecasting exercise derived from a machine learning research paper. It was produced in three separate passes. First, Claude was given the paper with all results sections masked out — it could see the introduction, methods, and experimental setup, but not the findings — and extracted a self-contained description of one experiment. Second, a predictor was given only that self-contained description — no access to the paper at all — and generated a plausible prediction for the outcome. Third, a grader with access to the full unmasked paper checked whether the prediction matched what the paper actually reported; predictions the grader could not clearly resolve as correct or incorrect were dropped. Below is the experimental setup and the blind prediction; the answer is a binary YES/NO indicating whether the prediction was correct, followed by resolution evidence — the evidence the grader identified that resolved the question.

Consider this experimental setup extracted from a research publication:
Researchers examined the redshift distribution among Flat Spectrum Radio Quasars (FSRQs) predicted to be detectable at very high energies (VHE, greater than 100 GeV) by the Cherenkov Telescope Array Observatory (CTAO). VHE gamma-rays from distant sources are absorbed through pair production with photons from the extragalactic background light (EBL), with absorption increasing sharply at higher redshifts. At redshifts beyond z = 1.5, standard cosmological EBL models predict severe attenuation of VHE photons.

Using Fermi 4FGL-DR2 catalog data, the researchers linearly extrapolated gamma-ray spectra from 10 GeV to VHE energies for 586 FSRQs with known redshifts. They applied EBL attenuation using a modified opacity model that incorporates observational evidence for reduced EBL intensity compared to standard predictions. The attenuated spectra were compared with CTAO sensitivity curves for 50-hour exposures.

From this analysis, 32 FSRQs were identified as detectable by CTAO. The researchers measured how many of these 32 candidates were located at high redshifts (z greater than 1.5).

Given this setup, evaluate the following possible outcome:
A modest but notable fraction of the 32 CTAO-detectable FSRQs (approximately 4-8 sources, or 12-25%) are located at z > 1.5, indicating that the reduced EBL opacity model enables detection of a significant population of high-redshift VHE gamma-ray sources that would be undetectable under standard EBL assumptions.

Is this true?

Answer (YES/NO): YES